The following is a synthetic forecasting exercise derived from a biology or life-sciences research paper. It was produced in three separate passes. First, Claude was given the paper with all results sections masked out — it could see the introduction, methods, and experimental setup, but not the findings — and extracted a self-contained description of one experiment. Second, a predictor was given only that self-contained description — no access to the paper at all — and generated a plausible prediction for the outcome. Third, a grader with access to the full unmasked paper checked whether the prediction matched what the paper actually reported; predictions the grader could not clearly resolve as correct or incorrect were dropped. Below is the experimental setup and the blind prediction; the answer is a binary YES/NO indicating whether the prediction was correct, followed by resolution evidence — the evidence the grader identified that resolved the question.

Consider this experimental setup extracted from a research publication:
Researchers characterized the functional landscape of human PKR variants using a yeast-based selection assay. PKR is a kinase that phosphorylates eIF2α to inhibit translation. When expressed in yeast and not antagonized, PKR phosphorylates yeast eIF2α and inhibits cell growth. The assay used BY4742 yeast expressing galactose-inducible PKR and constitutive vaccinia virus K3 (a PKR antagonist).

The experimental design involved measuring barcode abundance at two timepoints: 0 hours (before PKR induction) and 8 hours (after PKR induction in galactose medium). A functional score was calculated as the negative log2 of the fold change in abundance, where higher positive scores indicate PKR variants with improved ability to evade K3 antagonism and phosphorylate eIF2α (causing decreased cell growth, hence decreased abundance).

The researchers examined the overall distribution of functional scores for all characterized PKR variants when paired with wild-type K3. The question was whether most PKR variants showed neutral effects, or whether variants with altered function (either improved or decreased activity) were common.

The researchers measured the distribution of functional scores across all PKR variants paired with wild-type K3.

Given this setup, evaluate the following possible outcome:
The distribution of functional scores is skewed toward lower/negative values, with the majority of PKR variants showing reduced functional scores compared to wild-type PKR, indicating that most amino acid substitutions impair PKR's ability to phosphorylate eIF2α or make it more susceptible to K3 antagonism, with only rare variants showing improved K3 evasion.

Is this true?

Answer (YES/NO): NO